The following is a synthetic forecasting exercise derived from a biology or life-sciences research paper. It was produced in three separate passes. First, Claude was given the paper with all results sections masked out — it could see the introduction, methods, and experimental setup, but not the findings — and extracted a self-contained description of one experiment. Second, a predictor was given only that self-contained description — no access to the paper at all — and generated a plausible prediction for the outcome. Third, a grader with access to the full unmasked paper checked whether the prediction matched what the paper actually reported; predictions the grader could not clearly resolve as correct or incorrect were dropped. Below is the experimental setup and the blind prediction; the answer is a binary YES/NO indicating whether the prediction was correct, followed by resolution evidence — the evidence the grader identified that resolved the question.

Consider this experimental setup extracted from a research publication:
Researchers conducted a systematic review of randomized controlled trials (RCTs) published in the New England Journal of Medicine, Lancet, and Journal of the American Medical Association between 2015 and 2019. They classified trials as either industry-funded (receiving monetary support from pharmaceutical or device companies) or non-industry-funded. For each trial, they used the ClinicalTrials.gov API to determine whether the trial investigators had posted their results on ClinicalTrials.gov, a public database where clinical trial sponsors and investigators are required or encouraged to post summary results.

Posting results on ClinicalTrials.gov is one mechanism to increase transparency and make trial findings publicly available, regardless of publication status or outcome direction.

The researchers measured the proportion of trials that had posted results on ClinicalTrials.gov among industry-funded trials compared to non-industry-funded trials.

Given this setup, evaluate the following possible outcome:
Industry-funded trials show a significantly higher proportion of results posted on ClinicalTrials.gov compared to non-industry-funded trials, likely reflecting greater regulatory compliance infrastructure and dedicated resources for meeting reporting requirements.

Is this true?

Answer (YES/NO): YES